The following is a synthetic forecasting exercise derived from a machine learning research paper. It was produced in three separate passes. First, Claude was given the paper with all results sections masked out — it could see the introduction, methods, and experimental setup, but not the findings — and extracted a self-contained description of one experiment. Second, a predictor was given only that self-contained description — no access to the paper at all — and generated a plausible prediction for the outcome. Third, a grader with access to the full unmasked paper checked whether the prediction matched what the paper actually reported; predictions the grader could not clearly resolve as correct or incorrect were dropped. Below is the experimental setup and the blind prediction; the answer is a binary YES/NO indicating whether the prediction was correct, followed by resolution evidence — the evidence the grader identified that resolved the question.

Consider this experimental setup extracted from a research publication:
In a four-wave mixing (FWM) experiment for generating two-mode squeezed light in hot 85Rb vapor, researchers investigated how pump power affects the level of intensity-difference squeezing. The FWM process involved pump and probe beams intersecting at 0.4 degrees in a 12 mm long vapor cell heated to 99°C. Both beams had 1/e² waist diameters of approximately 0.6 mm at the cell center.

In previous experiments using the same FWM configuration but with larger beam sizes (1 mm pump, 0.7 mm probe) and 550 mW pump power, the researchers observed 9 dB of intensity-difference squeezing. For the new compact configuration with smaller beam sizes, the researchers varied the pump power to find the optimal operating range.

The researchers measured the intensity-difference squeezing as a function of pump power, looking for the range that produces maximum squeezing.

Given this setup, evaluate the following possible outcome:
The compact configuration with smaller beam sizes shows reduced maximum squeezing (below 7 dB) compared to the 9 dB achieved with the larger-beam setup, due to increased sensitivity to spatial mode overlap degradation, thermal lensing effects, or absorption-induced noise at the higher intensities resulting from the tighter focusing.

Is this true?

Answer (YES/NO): NO